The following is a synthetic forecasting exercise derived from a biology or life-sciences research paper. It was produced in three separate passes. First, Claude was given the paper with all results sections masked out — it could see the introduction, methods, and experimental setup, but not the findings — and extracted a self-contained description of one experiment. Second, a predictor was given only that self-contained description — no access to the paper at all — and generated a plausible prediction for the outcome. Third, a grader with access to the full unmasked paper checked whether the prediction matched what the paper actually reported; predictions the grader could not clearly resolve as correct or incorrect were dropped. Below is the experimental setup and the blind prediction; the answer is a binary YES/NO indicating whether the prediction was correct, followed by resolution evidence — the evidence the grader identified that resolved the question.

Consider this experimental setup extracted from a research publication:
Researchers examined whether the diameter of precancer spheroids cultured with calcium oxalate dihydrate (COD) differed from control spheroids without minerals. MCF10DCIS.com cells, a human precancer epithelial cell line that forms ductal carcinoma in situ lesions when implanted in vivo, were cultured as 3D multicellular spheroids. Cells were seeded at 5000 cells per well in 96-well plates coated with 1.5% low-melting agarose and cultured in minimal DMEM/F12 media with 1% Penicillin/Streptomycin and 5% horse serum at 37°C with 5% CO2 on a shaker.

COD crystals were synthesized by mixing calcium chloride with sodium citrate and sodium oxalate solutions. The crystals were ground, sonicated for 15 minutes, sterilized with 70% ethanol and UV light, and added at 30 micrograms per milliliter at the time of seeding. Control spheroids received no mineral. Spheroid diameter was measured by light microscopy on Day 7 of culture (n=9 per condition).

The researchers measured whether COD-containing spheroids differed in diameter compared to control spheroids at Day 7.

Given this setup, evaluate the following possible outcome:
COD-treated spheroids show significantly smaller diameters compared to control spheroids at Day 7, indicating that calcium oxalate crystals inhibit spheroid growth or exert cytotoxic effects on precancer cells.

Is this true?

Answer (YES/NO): NO